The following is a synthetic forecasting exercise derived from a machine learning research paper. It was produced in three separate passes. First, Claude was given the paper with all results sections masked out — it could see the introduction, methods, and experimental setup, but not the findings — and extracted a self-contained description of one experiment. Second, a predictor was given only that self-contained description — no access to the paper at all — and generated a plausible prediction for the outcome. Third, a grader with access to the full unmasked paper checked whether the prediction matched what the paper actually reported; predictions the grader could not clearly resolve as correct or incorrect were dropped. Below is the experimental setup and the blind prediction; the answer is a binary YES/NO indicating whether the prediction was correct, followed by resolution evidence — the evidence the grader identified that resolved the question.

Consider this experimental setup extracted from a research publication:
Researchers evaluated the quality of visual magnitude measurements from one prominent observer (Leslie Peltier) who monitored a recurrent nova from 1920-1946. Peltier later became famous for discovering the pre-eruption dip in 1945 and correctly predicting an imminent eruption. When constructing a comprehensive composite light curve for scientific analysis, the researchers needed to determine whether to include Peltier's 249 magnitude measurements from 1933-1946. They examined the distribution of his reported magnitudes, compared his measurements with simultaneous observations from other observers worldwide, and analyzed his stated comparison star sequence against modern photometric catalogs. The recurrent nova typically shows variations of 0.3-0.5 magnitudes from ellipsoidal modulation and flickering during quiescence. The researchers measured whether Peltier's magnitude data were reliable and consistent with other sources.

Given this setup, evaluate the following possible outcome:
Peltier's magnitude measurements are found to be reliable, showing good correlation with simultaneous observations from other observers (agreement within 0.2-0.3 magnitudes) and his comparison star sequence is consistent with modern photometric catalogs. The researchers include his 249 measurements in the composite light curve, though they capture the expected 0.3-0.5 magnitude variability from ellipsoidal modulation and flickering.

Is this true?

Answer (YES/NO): NO